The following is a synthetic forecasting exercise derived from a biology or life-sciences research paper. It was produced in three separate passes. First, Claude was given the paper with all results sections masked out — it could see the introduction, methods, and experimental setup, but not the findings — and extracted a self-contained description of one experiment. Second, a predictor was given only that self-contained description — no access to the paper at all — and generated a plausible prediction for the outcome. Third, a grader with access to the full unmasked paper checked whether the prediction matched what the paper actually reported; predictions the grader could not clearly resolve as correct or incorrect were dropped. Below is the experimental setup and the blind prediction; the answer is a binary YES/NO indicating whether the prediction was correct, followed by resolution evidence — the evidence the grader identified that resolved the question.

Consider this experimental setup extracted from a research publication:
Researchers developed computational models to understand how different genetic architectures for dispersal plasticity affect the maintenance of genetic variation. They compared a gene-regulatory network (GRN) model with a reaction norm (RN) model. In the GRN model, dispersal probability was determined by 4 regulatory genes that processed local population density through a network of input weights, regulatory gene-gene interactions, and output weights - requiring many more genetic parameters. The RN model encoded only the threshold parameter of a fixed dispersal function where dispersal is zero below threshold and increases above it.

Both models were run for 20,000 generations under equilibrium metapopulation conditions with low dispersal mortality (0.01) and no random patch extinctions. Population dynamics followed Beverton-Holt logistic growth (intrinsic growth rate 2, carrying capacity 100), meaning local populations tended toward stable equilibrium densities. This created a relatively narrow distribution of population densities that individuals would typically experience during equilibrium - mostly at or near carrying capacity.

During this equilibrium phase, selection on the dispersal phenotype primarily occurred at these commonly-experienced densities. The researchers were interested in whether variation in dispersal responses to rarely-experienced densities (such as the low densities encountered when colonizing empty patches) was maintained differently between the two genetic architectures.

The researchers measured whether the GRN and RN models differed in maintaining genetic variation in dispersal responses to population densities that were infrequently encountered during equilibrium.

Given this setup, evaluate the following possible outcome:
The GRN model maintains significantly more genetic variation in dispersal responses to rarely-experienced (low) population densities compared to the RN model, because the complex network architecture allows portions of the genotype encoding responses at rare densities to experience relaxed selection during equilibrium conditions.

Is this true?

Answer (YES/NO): YES